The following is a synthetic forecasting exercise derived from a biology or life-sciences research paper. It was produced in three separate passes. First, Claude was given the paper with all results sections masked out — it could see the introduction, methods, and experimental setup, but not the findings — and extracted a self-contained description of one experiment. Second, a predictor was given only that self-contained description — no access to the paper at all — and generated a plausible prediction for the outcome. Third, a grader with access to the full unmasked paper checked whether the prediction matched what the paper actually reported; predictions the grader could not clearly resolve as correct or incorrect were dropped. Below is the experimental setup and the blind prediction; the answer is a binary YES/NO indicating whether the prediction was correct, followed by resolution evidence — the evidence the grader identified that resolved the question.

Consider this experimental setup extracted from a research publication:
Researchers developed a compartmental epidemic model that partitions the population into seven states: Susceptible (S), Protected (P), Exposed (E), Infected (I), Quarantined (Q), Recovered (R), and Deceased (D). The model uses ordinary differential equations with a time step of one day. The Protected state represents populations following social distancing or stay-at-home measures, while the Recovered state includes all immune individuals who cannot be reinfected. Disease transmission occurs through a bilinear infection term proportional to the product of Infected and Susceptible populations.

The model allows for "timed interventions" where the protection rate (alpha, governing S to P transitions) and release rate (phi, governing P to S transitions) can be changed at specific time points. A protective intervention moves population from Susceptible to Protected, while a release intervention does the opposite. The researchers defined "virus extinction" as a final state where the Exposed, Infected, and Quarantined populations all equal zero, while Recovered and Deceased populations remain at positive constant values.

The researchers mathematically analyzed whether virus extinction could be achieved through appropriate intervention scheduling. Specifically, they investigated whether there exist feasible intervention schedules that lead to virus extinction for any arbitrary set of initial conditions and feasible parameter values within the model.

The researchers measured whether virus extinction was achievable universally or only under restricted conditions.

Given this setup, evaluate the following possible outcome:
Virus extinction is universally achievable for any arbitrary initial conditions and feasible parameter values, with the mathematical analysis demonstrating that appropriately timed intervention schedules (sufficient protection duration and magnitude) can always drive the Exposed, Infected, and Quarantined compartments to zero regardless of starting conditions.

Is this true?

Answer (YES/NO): YES